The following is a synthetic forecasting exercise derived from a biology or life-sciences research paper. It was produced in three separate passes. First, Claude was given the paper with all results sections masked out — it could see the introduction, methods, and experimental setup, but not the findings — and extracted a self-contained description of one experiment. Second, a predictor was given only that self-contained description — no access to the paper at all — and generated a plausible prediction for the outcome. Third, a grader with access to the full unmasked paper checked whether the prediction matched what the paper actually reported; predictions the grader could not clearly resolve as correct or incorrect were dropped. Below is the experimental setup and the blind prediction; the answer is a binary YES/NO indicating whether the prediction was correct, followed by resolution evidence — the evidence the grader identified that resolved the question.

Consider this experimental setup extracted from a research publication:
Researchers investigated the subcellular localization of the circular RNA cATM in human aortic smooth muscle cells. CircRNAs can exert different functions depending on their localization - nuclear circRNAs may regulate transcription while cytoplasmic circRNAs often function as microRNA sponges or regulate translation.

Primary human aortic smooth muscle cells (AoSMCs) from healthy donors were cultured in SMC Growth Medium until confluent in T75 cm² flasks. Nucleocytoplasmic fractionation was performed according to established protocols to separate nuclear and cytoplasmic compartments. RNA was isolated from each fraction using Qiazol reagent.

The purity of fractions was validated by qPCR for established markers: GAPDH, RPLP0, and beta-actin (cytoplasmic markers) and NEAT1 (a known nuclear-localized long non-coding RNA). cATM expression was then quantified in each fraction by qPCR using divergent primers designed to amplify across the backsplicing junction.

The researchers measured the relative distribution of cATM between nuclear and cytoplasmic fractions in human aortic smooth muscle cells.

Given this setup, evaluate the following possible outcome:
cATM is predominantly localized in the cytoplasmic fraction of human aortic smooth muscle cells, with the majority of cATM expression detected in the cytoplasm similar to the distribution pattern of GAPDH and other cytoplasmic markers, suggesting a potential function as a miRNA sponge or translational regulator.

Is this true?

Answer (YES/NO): YES